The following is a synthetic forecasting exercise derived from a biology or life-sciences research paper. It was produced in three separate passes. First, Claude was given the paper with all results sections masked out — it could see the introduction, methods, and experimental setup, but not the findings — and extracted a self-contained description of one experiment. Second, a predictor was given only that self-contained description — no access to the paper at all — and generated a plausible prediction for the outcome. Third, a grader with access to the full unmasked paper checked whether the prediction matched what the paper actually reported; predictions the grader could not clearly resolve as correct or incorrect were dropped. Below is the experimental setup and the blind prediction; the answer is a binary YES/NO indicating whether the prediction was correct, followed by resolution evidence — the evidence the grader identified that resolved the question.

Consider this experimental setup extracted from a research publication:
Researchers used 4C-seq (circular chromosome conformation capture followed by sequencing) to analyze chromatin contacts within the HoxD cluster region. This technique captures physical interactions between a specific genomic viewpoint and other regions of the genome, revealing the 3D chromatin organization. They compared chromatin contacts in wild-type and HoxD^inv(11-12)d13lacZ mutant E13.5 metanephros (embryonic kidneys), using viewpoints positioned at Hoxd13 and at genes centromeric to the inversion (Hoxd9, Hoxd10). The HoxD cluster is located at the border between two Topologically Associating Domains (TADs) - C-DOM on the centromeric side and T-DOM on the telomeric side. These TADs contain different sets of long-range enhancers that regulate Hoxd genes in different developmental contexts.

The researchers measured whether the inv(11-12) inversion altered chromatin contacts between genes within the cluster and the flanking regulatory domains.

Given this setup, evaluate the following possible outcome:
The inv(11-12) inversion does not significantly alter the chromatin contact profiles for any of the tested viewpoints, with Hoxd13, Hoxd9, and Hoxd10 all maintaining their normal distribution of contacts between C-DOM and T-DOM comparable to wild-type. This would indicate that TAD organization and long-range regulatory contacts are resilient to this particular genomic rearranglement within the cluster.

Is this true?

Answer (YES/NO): NO